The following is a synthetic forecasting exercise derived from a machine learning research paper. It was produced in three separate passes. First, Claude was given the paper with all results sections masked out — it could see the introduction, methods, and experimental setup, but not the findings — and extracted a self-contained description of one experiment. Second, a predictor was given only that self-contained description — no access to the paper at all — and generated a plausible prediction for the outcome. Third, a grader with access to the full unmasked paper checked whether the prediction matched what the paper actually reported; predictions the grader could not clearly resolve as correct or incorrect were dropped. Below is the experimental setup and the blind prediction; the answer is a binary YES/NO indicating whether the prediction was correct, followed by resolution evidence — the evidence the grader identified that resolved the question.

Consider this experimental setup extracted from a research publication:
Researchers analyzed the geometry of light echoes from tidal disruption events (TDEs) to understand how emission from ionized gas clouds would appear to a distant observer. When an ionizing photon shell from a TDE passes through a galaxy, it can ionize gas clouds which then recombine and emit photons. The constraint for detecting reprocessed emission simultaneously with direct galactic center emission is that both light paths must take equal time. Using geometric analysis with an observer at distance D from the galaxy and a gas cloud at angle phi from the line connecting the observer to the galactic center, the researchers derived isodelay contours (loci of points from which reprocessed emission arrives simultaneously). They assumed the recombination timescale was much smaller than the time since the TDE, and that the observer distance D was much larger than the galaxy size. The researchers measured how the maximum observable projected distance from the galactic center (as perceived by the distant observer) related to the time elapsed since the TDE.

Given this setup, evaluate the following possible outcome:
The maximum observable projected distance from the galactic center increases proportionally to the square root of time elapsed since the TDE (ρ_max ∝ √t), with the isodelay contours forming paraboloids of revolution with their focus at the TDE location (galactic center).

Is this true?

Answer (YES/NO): NO